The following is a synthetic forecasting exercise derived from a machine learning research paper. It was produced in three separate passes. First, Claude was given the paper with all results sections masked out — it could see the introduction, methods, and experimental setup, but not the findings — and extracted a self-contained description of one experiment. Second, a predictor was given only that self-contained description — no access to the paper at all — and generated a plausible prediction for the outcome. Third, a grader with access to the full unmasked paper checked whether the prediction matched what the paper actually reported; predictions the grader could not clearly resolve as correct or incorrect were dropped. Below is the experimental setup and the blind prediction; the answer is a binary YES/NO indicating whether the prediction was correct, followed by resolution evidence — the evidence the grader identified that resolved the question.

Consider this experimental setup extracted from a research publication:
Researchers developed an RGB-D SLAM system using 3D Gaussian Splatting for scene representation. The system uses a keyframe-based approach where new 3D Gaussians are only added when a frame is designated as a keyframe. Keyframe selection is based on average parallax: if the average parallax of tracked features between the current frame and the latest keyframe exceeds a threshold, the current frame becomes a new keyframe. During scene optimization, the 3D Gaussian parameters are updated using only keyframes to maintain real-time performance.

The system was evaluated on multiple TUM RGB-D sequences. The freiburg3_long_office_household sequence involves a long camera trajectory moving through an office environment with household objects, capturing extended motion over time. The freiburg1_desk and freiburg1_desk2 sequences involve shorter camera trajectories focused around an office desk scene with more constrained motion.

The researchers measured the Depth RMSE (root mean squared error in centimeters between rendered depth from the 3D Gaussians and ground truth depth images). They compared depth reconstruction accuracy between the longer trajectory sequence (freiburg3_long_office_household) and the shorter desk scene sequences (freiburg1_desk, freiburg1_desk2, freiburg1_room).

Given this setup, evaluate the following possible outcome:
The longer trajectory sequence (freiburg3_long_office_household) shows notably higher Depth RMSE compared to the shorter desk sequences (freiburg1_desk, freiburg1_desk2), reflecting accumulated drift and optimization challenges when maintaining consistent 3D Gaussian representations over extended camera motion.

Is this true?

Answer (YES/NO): YES